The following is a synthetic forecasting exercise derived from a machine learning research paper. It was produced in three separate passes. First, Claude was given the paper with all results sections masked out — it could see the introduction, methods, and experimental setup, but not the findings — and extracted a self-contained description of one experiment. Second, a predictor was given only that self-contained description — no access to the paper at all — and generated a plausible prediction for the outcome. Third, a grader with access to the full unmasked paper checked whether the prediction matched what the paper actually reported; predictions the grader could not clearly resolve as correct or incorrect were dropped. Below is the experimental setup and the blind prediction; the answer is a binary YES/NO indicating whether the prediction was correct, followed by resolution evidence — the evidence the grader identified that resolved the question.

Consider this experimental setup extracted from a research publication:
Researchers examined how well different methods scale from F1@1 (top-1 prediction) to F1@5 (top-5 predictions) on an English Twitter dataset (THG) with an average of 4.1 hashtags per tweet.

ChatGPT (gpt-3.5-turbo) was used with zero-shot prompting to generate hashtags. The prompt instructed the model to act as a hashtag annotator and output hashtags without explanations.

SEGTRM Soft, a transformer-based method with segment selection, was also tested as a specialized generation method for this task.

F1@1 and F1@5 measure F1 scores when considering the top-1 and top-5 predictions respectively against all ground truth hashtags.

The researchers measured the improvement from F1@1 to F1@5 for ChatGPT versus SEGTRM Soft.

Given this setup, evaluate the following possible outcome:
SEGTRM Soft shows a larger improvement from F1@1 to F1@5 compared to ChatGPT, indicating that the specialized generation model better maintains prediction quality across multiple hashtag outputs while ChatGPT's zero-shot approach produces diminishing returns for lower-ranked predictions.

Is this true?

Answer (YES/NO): NO